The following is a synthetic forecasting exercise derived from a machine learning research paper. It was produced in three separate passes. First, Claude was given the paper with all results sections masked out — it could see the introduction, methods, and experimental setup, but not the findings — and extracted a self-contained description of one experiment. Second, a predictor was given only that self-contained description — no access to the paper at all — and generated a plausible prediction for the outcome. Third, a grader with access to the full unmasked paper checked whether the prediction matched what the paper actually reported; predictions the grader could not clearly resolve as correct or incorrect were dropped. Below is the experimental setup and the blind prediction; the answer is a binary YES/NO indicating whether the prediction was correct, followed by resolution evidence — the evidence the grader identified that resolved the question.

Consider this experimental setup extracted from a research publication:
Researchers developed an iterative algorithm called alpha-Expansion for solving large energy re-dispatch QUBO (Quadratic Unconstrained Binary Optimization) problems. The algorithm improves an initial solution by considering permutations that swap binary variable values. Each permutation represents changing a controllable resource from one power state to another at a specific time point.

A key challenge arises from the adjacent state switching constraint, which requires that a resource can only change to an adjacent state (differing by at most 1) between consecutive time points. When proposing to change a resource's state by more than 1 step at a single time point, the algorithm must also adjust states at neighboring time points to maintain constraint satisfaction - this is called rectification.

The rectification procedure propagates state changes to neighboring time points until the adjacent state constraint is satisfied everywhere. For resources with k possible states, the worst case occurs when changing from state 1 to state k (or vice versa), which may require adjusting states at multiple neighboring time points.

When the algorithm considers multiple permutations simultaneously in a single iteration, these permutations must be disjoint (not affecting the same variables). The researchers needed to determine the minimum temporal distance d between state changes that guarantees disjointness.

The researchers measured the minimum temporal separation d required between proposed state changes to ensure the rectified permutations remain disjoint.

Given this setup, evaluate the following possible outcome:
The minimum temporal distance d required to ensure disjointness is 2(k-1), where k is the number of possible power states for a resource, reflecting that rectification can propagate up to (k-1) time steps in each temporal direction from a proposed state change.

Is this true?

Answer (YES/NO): NO